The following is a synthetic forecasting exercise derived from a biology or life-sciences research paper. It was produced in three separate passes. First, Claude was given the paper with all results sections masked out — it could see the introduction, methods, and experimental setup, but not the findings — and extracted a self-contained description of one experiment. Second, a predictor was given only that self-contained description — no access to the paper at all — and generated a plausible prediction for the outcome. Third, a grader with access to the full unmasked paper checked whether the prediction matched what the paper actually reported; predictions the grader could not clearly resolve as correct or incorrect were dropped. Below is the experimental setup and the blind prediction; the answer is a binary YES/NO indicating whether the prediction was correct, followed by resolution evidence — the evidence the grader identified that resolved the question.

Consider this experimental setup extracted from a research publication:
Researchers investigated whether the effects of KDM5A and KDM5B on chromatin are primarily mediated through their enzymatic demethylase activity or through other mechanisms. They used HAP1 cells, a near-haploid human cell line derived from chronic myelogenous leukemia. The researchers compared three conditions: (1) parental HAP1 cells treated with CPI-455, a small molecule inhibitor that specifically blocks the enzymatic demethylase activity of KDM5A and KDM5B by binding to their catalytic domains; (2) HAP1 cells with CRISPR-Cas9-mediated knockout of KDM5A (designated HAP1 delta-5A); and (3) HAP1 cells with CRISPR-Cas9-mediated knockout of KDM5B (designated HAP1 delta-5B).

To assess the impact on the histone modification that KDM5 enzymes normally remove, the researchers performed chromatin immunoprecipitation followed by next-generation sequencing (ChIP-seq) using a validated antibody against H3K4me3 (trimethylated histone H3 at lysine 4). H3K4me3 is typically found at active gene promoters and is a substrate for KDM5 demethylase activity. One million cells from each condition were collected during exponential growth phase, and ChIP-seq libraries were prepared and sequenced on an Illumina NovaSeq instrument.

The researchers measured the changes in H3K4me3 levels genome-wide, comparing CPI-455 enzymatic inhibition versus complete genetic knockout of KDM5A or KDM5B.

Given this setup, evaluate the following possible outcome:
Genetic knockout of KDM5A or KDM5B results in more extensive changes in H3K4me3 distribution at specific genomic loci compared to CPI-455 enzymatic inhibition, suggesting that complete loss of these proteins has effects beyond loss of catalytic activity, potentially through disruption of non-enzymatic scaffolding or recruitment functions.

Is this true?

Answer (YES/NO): YES